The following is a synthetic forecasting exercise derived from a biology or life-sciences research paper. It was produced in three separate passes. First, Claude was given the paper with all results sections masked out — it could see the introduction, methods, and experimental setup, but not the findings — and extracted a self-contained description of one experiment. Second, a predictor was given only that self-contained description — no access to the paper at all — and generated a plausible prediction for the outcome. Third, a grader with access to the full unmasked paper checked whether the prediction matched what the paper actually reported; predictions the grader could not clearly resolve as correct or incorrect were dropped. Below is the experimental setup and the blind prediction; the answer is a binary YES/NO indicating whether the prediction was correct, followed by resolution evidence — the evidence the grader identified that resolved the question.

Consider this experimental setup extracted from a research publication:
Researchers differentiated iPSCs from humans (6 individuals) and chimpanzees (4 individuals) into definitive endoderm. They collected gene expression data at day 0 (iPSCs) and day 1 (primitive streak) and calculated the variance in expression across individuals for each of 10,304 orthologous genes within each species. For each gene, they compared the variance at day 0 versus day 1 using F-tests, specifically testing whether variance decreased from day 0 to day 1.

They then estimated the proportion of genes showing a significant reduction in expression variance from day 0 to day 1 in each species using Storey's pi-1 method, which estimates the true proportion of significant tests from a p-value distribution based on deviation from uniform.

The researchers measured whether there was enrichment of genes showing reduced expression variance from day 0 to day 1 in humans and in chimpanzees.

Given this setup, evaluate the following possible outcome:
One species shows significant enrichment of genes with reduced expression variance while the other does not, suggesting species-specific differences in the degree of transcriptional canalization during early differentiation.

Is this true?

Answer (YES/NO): NO